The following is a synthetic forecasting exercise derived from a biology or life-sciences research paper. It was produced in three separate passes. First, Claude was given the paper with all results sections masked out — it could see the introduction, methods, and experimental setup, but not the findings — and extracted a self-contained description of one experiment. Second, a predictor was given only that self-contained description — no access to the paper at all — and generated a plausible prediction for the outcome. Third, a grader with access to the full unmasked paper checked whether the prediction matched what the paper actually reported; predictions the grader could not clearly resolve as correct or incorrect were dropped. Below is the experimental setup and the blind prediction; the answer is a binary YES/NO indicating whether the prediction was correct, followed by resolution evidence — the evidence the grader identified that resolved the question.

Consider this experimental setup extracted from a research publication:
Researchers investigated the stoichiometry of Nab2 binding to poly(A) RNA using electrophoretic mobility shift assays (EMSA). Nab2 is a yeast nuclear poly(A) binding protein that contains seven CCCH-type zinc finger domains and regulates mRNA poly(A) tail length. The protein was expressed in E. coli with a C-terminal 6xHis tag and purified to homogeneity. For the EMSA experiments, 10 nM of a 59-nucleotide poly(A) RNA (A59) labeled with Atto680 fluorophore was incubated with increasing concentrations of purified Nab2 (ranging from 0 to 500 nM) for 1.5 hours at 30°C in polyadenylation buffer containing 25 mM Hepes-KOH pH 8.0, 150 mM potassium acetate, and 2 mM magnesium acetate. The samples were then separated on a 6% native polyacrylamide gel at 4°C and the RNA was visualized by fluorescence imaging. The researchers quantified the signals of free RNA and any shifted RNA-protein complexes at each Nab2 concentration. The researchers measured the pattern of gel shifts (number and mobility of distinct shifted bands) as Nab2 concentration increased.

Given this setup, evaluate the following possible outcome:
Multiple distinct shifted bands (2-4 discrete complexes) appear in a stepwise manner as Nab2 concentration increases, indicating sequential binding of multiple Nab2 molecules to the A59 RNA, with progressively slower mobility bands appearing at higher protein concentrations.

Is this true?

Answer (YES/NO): YES